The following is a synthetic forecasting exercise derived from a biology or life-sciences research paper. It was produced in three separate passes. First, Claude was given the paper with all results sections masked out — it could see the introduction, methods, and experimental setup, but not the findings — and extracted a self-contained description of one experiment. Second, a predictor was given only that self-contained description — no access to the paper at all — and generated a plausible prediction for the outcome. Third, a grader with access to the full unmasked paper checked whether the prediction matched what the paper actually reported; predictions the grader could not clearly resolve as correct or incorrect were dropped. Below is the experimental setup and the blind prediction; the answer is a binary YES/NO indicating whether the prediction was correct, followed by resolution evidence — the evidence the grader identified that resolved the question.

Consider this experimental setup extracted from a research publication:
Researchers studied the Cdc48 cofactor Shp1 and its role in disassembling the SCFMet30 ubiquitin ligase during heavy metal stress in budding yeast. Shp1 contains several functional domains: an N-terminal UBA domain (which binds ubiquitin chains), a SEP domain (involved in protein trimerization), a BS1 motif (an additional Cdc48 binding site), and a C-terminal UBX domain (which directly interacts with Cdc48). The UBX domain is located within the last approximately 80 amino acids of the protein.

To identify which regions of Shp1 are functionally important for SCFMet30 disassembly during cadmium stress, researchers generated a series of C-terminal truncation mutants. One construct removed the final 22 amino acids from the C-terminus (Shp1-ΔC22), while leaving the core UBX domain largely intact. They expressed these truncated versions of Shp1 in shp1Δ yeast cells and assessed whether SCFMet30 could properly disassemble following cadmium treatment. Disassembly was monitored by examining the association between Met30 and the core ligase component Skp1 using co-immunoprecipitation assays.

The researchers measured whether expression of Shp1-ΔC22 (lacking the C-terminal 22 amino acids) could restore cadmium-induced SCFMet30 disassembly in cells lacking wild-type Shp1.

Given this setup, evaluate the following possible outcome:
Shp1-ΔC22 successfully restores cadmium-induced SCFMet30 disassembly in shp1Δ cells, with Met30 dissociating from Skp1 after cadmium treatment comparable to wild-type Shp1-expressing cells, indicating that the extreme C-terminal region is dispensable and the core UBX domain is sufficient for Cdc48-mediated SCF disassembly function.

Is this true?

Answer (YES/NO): NO